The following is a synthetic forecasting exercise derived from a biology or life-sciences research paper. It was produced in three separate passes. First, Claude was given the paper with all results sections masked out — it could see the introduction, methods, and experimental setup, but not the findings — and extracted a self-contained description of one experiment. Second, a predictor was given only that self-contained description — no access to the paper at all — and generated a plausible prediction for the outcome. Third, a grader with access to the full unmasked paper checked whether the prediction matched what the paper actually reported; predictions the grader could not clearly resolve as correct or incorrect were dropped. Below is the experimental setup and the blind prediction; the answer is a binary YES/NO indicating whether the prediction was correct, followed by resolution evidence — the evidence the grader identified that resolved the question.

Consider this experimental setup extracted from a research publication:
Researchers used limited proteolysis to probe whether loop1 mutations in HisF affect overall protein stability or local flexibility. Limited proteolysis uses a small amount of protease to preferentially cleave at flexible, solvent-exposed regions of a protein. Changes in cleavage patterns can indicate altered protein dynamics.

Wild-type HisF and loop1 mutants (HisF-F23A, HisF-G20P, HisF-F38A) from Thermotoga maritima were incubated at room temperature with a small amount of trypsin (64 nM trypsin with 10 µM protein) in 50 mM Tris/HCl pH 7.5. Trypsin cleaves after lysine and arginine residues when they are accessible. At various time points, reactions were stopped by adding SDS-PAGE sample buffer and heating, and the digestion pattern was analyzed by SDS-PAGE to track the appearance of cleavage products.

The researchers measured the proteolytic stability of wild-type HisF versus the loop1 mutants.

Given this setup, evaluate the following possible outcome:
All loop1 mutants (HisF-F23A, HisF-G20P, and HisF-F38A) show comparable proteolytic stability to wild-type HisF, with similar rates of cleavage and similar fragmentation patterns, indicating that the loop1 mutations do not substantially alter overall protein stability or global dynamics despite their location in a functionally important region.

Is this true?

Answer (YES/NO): NO